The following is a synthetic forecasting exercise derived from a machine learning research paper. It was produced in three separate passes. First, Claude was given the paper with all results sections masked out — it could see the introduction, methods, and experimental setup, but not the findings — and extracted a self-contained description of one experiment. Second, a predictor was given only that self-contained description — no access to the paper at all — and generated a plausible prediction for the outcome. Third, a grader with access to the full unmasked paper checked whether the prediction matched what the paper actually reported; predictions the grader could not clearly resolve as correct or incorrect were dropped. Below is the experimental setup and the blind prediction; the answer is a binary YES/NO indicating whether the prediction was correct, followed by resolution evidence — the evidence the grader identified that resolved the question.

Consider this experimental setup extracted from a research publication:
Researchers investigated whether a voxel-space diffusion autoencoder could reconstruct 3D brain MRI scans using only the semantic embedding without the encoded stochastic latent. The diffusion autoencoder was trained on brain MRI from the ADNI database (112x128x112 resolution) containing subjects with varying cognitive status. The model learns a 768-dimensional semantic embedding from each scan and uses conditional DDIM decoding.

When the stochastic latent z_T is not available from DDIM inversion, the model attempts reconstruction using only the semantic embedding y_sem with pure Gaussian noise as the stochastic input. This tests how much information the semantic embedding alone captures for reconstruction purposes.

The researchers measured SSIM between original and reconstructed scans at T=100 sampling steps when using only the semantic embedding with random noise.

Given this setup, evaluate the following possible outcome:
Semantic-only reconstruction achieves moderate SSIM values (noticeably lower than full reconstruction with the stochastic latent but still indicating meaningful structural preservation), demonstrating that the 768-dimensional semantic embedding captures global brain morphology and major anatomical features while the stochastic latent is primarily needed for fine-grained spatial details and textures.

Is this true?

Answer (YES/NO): NO